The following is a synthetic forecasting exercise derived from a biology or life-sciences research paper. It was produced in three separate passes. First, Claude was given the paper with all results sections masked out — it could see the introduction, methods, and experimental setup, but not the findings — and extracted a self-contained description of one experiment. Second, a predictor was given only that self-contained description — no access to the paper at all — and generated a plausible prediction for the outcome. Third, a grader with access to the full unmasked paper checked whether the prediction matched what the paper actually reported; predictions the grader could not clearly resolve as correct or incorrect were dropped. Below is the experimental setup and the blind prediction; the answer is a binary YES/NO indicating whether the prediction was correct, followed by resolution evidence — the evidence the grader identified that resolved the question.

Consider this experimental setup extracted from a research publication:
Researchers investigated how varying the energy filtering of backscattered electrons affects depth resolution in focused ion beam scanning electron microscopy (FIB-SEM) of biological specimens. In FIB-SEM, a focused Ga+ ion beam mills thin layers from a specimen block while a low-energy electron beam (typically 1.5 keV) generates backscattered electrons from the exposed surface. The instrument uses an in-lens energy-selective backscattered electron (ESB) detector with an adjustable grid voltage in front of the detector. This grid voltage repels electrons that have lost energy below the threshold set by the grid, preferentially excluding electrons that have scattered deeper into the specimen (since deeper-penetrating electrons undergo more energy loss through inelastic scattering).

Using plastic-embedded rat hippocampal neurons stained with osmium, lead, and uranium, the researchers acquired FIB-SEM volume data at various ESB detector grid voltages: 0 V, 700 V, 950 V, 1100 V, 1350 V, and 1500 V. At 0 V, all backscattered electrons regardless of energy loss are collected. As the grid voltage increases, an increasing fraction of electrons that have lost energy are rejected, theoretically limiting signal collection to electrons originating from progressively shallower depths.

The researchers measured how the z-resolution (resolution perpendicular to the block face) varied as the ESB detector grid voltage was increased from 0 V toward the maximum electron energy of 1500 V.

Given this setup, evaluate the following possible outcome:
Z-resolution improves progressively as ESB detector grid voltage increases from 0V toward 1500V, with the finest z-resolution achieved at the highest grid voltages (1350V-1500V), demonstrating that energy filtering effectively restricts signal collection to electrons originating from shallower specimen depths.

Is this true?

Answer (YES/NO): NO